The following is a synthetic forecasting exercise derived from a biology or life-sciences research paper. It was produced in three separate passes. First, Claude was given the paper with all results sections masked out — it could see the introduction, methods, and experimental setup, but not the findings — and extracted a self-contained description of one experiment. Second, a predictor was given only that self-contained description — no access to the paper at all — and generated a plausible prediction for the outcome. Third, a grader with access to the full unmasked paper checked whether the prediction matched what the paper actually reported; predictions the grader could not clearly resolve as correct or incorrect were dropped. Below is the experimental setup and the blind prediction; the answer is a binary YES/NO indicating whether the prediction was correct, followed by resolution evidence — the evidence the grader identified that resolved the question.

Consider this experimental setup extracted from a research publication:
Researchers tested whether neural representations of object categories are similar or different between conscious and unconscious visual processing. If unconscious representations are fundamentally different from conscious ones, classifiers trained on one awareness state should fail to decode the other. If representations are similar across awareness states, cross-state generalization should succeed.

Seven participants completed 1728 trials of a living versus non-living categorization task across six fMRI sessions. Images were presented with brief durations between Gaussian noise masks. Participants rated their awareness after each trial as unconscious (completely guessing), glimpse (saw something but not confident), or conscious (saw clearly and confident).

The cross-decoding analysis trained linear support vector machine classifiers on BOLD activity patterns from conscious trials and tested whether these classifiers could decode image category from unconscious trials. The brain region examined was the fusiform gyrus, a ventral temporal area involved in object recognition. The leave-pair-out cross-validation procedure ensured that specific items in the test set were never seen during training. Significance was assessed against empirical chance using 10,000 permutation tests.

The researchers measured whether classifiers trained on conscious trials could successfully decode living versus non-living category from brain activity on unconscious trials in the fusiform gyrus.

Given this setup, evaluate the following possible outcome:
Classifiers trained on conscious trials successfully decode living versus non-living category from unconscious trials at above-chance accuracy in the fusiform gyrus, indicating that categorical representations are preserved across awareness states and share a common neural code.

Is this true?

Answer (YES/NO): YES